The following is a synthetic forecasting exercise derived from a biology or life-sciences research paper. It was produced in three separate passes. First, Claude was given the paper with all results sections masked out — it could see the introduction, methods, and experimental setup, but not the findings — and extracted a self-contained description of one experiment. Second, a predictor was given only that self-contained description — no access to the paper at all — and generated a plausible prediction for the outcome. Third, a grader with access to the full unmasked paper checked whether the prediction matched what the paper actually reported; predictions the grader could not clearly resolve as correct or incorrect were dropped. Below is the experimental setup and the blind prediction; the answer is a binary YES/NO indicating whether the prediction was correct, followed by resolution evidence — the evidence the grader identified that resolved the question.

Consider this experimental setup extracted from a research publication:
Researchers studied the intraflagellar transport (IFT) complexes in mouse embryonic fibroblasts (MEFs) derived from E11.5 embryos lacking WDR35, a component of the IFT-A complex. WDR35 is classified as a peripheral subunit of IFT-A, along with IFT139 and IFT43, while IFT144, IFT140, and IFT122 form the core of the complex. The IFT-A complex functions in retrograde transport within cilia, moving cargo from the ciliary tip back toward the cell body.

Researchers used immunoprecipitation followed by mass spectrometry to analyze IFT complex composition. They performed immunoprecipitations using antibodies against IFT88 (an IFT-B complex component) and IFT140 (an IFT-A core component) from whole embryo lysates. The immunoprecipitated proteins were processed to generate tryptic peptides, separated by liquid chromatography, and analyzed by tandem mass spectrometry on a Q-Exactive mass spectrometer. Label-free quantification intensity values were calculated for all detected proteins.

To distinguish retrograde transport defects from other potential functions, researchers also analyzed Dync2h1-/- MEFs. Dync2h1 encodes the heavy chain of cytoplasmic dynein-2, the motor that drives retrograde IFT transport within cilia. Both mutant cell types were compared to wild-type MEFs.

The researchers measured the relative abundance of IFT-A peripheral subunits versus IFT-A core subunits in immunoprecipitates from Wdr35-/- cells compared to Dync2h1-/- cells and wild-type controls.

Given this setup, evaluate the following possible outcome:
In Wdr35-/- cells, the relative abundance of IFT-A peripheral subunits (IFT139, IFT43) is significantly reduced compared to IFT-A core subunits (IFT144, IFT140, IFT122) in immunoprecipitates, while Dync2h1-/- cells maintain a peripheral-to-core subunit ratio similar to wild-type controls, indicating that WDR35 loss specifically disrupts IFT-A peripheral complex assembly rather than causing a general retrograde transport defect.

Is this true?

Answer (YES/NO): YES